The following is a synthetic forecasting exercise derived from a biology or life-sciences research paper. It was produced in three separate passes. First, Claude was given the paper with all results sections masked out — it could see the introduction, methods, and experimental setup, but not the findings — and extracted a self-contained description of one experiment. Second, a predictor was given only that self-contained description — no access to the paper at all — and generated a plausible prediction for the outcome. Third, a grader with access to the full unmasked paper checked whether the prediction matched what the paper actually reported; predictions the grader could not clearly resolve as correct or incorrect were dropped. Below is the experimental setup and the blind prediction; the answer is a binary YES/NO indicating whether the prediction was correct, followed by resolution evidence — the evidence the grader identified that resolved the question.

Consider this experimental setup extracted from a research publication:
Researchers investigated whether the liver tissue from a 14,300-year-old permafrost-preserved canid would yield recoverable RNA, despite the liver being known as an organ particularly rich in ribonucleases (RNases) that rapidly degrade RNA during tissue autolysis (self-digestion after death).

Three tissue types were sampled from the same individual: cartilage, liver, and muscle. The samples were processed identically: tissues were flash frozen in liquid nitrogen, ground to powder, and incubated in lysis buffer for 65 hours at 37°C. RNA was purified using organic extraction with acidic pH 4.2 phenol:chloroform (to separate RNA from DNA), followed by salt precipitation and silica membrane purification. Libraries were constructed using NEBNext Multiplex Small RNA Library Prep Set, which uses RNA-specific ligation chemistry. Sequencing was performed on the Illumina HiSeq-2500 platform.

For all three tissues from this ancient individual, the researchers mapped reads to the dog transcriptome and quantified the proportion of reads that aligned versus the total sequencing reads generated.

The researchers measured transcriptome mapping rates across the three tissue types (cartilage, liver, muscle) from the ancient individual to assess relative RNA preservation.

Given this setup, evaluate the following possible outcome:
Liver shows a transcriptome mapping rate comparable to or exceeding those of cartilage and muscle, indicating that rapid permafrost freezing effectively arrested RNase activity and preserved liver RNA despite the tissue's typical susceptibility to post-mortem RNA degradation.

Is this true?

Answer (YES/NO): YES